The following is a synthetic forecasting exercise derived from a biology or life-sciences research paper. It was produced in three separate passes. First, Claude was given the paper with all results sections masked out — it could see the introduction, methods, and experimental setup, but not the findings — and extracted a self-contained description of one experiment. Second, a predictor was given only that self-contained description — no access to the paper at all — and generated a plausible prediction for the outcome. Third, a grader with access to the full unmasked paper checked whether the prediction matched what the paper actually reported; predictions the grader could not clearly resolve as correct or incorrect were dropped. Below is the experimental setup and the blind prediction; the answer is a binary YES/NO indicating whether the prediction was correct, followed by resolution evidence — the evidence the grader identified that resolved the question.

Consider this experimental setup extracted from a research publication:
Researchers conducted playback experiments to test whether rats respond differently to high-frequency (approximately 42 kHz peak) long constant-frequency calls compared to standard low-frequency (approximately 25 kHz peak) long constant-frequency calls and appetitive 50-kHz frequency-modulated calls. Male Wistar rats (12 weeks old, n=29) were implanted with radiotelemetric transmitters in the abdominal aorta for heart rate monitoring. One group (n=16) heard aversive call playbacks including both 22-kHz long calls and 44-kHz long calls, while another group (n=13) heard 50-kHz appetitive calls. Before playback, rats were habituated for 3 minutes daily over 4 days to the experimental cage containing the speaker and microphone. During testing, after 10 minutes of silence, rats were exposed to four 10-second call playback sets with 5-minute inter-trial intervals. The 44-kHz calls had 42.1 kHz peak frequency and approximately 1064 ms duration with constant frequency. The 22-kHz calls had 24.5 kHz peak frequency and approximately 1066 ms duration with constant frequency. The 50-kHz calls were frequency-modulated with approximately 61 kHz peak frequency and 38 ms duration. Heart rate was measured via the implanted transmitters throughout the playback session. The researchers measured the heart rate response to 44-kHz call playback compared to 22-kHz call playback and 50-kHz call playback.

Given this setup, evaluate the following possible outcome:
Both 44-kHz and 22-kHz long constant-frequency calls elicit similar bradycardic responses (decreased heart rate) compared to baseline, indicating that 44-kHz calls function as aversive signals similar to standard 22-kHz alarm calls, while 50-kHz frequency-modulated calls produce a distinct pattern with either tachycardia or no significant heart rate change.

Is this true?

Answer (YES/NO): YES